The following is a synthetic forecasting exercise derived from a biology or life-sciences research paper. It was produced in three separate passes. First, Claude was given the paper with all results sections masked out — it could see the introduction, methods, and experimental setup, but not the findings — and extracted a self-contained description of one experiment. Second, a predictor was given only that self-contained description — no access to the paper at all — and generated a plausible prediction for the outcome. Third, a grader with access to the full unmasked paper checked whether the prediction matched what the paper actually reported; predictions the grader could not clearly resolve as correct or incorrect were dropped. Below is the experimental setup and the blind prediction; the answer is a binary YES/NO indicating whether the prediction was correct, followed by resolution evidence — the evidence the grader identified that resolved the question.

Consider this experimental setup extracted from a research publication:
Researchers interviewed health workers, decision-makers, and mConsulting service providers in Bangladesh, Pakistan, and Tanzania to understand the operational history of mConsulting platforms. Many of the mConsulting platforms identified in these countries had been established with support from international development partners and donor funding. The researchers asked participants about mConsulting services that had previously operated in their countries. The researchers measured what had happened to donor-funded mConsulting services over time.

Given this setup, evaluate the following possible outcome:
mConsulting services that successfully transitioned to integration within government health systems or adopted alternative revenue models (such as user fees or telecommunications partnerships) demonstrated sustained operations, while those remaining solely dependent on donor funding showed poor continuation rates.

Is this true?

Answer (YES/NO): NO